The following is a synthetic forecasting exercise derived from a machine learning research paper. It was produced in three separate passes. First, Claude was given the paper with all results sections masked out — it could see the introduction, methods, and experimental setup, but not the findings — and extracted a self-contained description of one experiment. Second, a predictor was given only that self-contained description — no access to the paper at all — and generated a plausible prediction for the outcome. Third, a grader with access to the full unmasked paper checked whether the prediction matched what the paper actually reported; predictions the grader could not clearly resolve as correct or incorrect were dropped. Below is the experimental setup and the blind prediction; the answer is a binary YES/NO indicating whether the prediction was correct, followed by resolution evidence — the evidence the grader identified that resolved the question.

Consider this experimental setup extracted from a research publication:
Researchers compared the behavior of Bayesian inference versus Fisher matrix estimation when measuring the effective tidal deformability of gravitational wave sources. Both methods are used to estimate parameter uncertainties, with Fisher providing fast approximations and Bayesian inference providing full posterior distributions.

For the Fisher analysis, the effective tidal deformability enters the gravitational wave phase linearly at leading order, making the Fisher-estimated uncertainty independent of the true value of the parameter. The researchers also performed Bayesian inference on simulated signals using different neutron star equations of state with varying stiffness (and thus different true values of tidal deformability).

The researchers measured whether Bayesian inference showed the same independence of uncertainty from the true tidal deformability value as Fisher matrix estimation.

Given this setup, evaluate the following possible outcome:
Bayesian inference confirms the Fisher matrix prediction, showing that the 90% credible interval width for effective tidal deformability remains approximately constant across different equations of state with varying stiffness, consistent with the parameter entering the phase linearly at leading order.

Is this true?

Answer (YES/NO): NO